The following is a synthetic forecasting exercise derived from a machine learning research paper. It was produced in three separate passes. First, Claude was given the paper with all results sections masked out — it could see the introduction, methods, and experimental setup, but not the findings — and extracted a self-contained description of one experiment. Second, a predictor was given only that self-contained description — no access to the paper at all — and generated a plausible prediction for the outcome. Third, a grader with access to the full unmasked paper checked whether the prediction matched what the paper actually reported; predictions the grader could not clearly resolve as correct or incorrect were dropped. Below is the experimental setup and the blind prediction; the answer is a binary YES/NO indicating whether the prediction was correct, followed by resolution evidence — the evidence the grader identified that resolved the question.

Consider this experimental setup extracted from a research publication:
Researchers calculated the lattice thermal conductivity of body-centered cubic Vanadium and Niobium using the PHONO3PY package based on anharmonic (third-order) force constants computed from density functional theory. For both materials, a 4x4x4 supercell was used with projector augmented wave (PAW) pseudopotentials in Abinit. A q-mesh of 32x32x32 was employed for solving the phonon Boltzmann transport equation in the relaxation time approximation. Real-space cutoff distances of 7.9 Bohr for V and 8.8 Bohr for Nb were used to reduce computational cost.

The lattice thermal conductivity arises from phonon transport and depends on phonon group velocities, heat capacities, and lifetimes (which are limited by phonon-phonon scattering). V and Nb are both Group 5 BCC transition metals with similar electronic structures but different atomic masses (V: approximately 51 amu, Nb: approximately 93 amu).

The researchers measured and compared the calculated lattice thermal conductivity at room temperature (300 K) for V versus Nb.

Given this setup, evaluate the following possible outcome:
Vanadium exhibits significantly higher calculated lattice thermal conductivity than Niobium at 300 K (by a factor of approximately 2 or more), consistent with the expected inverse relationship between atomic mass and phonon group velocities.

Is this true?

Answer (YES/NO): NO